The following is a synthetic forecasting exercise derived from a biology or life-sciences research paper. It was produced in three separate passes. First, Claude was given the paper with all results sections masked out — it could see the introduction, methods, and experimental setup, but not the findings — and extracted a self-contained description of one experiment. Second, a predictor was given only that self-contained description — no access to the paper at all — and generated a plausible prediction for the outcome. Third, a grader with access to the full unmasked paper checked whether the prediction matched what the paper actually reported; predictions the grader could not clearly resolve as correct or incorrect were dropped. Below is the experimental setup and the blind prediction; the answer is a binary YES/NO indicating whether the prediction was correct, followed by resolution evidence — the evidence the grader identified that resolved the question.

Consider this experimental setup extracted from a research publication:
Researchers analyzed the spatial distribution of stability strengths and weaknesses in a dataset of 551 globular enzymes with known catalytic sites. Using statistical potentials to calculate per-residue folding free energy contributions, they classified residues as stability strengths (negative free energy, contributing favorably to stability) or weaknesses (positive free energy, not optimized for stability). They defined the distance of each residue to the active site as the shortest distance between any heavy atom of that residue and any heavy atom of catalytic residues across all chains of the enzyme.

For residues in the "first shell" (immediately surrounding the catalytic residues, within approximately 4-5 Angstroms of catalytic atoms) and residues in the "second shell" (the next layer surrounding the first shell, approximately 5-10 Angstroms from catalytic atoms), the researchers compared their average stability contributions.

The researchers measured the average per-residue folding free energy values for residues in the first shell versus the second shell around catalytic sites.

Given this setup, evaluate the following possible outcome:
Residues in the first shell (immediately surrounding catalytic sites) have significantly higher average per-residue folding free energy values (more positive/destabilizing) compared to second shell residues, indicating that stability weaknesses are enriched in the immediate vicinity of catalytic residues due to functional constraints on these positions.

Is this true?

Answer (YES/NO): NO